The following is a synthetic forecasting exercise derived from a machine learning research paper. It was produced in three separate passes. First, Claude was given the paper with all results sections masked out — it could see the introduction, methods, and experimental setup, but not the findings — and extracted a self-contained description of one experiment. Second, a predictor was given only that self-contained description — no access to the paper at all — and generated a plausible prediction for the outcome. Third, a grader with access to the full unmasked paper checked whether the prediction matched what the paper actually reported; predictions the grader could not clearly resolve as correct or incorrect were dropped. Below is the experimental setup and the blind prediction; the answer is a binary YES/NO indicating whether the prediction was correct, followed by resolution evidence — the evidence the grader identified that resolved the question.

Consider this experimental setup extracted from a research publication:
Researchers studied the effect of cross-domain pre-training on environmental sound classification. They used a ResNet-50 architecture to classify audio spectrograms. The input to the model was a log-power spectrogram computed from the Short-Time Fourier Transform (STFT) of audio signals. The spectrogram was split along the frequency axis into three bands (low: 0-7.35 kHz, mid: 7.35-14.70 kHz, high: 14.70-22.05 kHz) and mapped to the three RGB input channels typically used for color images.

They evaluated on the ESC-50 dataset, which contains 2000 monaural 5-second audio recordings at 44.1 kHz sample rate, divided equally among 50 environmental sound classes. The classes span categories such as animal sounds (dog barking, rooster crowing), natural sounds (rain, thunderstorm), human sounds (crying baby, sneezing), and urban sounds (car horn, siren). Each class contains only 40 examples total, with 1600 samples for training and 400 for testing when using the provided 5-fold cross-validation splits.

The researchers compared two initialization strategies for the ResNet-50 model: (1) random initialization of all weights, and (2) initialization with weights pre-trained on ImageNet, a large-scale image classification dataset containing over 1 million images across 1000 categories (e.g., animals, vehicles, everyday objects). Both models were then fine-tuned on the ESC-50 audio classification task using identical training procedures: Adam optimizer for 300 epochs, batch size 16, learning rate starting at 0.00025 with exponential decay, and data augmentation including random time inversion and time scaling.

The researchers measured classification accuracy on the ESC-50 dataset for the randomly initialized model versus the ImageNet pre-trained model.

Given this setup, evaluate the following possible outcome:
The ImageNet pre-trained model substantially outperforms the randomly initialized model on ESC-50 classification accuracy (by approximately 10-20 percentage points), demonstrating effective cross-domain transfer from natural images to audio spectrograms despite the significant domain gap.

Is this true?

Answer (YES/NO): NO